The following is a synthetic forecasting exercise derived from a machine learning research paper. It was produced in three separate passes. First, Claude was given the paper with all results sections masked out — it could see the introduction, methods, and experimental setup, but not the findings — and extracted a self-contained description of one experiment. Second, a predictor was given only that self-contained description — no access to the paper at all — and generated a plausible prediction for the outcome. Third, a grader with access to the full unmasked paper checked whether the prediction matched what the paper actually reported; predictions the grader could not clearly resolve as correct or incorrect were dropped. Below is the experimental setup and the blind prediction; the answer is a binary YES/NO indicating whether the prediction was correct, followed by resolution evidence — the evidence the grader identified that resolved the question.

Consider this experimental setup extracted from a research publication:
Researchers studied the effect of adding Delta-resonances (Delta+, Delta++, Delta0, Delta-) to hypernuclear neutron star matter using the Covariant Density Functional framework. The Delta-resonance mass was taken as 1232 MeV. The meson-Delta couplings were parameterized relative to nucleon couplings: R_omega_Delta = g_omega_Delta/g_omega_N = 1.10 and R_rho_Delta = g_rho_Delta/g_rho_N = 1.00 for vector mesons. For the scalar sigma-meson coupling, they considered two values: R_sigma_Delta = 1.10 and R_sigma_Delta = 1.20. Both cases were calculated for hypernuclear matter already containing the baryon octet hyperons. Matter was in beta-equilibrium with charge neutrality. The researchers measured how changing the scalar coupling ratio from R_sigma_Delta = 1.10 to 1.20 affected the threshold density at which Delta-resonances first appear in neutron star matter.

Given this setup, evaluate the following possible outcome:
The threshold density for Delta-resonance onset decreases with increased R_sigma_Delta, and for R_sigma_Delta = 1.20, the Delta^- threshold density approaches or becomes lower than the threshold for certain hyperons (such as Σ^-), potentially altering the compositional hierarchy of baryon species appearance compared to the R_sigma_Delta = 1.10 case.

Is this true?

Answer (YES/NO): YES